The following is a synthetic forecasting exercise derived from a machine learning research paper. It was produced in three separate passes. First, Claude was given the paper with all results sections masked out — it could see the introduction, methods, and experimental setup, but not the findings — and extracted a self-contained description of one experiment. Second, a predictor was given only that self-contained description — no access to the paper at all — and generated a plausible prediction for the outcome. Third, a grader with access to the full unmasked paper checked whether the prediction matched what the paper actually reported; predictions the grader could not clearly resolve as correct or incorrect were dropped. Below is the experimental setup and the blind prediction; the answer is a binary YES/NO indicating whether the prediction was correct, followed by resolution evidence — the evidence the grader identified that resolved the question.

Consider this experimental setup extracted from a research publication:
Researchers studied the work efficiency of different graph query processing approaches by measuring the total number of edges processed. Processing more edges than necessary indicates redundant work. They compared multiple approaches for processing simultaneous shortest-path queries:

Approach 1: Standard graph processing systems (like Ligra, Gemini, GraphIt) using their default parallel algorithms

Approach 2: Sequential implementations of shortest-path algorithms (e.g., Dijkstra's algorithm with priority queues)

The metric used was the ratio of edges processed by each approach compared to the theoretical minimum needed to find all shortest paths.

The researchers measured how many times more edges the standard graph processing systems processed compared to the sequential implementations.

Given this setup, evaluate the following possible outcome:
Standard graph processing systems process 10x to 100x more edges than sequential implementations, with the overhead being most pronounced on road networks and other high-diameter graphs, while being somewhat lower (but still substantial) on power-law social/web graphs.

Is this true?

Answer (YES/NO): NO